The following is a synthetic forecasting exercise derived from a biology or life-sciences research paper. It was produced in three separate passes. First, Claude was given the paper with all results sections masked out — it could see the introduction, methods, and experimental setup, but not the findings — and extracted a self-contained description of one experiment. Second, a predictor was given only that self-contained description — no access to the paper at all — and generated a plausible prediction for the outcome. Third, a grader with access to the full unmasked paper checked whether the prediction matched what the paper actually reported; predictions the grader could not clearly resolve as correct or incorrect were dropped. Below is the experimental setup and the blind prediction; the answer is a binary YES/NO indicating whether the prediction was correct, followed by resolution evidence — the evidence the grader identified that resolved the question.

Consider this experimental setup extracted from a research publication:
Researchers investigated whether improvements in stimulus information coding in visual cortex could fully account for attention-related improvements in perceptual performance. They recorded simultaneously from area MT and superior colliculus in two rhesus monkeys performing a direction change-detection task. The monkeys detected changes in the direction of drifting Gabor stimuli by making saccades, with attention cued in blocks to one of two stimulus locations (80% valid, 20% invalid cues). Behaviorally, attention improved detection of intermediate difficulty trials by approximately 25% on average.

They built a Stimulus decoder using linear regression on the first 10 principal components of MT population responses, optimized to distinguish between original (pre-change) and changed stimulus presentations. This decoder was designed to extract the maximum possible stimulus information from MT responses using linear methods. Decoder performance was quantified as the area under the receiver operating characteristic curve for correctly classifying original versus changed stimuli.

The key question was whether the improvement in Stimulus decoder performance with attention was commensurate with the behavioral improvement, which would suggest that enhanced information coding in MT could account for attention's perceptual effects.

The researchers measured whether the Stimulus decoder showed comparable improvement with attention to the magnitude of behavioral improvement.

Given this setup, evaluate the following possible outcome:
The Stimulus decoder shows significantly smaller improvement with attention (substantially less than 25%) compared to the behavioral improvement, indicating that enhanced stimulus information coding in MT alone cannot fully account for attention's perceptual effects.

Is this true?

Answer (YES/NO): YES